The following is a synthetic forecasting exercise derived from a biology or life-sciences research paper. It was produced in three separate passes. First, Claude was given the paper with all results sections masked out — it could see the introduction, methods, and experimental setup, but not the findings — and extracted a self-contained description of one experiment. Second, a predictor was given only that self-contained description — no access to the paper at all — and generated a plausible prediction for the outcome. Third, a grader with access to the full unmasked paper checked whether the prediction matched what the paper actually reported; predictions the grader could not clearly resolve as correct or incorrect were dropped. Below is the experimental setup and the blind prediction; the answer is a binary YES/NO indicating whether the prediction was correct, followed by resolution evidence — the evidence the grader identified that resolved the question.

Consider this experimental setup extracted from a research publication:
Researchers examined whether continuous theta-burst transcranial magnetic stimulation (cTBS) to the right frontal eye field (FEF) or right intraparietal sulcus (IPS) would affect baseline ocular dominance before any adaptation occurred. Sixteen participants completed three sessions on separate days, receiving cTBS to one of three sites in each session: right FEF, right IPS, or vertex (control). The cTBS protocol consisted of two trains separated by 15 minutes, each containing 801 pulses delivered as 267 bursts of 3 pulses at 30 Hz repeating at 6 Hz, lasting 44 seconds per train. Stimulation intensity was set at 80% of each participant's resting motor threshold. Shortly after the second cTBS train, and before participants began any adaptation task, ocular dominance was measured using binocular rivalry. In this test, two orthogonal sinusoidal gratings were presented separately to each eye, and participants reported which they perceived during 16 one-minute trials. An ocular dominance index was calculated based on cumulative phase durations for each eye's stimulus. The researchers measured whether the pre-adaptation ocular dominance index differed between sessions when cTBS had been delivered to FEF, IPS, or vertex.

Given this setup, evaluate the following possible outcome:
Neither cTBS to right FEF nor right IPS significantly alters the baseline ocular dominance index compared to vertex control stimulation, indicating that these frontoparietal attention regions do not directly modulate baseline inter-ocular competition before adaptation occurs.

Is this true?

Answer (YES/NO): YES